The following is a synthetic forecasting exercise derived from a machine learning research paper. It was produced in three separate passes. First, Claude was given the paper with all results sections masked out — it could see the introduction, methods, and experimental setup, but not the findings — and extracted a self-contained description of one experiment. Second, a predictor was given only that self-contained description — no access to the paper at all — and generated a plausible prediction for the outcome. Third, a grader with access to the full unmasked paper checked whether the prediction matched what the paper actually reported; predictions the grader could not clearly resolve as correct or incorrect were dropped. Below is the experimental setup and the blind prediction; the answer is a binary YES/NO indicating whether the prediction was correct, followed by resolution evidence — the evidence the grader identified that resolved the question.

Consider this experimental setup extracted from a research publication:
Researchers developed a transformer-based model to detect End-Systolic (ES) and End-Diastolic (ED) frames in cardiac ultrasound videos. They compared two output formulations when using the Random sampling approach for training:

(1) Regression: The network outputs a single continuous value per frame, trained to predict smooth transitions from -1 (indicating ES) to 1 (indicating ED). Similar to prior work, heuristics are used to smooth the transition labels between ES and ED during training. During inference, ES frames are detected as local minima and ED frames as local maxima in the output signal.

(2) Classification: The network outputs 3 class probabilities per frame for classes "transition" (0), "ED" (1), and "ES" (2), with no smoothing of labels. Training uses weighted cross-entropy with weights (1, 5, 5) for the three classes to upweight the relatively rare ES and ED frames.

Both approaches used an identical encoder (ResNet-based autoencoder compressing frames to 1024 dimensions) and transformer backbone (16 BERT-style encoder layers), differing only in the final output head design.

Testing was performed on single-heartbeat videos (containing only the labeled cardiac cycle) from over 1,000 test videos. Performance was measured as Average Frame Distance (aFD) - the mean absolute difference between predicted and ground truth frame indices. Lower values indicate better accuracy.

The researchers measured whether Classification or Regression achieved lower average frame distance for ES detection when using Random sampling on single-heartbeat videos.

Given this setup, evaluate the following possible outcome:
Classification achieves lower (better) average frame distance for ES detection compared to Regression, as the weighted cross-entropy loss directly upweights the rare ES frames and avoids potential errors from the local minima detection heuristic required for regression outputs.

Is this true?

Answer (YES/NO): YES